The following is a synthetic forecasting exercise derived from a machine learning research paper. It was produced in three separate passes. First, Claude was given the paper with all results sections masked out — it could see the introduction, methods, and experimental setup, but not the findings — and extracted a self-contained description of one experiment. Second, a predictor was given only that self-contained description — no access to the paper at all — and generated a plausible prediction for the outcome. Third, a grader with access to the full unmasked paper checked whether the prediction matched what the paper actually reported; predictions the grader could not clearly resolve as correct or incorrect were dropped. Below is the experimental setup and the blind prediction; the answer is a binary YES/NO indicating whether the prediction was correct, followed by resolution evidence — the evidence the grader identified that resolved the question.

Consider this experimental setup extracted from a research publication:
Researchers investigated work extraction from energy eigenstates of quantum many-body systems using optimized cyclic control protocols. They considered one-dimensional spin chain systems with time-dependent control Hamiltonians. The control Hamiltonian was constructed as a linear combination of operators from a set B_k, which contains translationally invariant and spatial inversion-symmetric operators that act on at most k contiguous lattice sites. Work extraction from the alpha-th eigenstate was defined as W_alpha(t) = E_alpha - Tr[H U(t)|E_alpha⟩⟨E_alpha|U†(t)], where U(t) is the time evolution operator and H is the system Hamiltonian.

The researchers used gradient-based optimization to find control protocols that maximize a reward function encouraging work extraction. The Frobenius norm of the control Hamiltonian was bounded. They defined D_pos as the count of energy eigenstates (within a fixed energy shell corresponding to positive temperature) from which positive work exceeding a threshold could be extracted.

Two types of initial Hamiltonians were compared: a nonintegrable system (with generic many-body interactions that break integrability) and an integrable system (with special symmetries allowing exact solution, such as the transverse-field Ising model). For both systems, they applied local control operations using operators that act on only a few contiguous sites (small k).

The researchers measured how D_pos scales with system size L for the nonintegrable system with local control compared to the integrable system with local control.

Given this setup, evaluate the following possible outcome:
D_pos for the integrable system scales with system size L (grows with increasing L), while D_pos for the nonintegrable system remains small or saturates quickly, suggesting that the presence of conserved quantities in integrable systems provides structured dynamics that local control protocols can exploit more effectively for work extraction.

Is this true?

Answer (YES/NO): YES